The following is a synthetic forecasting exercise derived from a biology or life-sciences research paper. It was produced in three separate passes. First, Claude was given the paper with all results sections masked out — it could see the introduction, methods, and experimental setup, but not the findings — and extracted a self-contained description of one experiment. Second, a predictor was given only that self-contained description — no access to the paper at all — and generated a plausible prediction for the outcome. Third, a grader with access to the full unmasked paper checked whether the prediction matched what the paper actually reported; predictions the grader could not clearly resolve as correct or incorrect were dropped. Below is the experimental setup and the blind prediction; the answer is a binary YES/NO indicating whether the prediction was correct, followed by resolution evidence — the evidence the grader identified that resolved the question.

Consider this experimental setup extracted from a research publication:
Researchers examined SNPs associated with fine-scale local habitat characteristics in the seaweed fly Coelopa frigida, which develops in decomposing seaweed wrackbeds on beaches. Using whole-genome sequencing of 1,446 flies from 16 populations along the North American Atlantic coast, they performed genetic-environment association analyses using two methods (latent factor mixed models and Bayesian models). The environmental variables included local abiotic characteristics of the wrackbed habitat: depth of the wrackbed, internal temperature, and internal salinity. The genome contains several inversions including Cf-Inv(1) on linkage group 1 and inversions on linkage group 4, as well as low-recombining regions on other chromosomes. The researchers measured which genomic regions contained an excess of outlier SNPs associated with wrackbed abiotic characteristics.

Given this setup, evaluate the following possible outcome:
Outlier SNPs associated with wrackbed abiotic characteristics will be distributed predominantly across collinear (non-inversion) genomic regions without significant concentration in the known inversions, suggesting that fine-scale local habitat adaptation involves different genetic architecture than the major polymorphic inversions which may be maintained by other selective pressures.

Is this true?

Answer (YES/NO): NO